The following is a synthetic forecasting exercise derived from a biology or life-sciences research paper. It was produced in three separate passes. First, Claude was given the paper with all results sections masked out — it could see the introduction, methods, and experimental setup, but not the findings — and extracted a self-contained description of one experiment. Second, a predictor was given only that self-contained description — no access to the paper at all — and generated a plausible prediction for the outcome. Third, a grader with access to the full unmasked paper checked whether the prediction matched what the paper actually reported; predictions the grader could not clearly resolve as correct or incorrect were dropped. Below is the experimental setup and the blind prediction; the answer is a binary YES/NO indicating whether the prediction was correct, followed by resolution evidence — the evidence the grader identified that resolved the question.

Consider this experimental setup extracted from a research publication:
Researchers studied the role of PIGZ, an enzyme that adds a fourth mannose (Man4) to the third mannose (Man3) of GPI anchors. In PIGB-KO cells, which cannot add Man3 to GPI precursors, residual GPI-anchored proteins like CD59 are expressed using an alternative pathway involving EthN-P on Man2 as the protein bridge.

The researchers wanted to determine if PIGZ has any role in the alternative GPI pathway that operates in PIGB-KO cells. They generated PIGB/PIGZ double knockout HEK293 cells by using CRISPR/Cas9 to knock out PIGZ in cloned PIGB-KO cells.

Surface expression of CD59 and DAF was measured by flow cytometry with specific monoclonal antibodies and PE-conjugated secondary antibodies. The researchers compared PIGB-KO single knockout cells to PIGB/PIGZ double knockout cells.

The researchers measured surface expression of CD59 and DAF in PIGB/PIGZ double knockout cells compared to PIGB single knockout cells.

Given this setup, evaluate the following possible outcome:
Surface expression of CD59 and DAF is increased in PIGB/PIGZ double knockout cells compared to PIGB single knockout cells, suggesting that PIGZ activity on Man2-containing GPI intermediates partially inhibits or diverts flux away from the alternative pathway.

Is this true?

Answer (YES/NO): NO